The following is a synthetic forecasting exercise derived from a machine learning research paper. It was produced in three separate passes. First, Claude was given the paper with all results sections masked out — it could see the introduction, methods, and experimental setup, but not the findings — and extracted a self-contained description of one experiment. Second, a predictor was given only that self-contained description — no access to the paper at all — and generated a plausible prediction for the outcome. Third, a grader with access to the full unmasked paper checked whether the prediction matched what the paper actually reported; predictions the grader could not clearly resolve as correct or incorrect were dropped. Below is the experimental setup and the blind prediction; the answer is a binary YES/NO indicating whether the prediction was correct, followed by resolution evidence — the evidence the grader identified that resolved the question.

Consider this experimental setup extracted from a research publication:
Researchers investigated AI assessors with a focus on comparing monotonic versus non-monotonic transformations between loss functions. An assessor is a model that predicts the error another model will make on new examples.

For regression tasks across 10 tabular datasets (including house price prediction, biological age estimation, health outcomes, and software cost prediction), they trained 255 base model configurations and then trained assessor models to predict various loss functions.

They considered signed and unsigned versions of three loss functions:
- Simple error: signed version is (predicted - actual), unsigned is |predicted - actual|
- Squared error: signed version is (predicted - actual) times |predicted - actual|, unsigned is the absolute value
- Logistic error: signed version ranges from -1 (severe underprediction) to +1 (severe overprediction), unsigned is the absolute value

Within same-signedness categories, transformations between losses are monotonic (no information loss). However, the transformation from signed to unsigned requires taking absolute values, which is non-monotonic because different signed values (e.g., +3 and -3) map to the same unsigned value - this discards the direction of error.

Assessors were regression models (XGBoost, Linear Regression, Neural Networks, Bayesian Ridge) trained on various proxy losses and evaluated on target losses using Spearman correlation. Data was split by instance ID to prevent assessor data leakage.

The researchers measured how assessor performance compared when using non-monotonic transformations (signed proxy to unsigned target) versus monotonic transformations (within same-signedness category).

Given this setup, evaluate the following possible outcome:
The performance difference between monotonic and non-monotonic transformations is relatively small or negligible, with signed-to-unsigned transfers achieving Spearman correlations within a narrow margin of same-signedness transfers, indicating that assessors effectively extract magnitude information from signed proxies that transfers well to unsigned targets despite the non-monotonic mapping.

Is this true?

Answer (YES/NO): NO